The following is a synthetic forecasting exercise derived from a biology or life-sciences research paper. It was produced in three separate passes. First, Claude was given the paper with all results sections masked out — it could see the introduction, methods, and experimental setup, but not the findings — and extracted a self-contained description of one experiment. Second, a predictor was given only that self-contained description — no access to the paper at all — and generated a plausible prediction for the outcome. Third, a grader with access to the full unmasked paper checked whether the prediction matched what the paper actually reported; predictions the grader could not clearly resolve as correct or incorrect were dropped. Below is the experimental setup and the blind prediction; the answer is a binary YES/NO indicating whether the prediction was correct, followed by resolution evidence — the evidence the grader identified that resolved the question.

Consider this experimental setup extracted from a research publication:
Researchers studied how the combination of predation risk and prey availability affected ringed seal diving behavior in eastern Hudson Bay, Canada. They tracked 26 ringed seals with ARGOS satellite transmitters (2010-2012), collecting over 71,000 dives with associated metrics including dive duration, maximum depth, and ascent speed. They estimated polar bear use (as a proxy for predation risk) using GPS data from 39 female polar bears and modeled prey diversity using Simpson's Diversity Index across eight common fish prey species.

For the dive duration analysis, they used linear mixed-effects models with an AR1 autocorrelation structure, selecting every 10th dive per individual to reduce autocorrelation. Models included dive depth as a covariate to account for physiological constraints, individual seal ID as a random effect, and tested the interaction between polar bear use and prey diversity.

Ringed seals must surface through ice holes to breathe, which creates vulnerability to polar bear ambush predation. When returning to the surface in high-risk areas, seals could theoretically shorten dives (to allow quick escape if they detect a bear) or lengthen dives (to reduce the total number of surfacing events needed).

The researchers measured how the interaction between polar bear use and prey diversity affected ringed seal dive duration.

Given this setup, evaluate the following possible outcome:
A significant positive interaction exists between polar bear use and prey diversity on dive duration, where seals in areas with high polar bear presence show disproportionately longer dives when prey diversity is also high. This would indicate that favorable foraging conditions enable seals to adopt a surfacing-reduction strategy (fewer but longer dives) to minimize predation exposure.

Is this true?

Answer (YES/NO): YES